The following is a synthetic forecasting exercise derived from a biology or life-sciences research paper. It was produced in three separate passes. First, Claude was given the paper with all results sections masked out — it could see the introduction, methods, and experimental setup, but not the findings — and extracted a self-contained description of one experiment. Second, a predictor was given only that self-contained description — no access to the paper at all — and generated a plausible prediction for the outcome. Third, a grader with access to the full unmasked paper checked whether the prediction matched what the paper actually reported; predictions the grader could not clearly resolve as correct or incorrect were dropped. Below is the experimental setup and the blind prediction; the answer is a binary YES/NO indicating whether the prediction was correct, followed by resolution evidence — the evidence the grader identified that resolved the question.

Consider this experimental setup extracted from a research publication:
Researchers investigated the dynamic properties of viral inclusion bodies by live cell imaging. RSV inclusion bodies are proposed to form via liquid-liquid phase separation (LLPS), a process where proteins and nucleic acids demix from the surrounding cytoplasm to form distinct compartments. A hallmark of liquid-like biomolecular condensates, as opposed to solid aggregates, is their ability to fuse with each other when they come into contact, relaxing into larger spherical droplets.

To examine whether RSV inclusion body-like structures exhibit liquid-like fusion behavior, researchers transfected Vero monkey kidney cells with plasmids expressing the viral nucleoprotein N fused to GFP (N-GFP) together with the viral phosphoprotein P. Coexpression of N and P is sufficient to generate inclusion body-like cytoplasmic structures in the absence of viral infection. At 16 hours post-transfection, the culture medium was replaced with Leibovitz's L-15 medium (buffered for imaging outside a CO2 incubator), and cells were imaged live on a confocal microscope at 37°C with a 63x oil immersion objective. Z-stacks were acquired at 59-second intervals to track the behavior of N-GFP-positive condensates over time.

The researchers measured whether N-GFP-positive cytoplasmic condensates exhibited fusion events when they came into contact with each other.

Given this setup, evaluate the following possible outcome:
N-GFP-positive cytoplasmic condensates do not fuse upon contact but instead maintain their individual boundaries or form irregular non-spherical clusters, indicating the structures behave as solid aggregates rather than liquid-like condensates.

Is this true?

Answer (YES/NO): NO